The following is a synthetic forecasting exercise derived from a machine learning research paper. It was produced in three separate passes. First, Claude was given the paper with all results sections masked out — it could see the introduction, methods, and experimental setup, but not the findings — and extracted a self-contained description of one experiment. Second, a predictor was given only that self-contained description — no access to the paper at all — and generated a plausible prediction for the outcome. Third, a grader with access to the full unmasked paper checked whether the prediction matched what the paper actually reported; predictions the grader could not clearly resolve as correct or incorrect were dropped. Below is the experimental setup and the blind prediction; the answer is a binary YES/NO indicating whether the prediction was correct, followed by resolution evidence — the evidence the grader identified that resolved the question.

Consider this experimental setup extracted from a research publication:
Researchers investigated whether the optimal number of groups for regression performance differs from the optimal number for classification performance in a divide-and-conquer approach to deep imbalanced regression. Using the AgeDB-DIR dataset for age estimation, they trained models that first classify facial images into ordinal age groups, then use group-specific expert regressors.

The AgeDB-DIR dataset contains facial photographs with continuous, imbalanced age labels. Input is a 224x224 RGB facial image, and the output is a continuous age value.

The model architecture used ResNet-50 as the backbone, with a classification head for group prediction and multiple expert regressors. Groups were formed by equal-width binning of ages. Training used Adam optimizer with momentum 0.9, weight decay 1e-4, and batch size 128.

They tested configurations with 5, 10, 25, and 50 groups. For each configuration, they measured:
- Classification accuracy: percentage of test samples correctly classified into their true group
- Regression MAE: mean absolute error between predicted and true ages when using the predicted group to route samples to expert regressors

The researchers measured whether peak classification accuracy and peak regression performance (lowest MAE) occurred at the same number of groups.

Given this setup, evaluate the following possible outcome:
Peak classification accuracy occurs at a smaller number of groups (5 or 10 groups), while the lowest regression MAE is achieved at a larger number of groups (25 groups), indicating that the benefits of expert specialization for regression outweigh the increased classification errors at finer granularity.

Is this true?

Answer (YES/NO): YES